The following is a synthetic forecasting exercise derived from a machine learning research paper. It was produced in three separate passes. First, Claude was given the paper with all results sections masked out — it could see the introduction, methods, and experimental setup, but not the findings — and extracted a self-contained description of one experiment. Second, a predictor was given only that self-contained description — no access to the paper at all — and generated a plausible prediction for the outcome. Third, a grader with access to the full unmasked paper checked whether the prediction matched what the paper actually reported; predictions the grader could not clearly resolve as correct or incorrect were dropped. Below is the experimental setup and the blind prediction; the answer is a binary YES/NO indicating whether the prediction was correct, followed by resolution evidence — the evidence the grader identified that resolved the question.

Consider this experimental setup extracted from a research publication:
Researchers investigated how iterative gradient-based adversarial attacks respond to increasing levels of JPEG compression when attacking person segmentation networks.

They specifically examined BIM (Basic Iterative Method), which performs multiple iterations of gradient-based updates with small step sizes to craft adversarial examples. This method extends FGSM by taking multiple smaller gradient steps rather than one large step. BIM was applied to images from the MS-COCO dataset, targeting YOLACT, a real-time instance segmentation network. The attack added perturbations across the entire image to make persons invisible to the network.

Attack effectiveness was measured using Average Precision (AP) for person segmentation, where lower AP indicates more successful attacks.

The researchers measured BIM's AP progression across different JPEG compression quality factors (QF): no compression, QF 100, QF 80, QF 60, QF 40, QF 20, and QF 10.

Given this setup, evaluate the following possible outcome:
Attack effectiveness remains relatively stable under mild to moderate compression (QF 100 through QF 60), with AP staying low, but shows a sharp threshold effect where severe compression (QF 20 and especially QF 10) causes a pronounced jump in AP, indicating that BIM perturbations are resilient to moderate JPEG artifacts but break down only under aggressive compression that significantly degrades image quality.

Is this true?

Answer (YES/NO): NO